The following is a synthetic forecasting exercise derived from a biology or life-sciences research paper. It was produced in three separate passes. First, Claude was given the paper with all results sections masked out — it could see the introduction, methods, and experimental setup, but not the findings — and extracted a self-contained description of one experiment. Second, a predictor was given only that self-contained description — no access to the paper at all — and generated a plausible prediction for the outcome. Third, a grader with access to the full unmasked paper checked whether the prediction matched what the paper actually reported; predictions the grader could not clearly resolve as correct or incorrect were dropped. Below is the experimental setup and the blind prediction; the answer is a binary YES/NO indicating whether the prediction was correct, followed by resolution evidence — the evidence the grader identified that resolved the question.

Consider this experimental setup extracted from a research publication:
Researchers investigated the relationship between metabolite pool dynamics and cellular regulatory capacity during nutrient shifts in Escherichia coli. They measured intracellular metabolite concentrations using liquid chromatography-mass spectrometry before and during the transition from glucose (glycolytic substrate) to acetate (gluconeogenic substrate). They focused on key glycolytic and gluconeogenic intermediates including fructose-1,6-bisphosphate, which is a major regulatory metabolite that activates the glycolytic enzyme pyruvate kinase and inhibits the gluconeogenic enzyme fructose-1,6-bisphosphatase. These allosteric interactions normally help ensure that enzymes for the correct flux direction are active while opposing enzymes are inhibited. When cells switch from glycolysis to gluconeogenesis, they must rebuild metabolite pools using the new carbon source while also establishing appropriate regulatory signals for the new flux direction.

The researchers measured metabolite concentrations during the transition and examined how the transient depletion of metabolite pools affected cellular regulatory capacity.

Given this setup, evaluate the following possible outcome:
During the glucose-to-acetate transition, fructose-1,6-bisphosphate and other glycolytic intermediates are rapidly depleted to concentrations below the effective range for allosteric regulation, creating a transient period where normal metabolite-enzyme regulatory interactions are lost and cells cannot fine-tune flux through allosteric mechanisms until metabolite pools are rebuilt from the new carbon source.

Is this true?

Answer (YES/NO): YES